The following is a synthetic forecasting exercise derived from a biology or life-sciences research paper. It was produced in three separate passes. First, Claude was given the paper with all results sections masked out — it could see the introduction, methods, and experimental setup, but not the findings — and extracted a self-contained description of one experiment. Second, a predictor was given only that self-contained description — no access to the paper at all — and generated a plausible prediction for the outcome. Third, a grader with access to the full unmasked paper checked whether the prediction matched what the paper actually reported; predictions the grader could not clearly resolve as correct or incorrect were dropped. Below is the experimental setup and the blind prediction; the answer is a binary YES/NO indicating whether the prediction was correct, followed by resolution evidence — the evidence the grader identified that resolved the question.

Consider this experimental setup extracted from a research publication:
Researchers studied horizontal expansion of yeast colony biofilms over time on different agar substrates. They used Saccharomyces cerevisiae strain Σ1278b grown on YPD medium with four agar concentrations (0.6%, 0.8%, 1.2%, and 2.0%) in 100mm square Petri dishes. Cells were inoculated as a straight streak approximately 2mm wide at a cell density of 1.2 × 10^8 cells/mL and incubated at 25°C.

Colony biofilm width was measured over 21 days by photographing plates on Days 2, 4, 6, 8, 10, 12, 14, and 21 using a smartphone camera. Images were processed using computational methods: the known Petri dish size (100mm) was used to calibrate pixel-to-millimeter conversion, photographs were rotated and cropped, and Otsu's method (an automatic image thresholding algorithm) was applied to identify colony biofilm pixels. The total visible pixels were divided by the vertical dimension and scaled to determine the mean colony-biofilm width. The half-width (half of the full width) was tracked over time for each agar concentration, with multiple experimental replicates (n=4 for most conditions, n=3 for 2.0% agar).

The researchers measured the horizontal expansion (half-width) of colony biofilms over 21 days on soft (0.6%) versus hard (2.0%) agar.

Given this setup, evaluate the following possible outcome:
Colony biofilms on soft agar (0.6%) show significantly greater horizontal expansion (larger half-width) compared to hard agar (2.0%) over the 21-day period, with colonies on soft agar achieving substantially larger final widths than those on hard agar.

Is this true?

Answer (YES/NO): YES